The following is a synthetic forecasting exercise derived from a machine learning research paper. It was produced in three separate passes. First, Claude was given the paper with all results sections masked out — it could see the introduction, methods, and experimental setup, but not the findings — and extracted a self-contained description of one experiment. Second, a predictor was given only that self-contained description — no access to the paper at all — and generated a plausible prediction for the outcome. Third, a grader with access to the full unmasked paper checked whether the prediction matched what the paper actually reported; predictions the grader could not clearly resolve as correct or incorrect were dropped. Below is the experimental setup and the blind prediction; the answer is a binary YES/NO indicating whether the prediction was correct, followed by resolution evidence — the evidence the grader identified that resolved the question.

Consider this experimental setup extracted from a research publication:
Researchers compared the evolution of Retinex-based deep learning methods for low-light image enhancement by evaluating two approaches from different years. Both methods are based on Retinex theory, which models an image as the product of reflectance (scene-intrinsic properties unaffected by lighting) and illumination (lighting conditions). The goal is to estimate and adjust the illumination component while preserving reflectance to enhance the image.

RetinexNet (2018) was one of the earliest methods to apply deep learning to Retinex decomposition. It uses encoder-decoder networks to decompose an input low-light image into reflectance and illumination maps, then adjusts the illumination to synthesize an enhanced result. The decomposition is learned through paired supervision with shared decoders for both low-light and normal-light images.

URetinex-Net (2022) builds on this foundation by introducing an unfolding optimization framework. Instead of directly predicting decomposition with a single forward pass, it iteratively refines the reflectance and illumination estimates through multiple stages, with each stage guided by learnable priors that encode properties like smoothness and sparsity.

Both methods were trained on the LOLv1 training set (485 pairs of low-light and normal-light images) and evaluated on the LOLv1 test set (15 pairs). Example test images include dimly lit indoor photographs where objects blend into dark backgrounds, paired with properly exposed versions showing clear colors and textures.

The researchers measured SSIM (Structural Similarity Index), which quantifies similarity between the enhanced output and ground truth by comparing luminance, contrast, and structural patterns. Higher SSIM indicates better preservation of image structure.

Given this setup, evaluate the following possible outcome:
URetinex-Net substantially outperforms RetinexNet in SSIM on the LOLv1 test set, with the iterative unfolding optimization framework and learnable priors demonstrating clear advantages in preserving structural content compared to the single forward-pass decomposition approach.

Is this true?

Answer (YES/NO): NO